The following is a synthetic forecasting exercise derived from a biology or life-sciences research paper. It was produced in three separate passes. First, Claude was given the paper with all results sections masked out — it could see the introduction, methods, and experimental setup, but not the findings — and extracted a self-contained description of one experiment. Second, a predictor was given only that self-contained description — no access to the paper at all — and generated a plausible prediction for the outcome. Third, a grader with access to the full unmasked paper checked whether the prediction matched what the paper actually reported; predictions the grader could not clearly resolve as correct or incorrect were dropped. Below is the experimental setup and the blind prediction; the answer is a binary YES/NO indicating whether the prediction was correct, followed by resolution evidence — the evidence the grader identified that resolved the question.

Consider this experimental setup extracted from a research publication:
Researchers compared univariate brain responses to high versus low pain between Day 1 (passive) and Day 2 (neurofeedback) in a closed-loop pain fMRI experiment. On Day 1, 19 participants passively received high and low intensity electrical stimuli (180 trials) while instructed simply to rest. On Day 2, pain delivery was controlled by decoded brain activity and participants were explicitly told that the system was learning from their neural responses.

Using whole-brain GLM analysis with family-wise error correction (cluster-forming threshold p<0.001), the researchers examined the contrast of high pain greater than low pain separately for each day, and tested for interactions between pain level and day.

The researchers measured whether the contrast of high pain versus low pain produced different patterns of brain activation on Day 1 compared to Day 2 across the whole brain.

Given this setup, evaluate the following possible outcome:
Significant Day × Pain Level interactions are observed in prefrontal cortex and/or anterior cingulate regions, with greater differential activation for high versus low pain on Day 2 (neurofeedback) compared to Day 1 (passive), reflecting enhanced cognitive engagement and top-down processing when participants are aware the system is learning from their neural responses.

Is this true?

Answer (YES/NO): NO